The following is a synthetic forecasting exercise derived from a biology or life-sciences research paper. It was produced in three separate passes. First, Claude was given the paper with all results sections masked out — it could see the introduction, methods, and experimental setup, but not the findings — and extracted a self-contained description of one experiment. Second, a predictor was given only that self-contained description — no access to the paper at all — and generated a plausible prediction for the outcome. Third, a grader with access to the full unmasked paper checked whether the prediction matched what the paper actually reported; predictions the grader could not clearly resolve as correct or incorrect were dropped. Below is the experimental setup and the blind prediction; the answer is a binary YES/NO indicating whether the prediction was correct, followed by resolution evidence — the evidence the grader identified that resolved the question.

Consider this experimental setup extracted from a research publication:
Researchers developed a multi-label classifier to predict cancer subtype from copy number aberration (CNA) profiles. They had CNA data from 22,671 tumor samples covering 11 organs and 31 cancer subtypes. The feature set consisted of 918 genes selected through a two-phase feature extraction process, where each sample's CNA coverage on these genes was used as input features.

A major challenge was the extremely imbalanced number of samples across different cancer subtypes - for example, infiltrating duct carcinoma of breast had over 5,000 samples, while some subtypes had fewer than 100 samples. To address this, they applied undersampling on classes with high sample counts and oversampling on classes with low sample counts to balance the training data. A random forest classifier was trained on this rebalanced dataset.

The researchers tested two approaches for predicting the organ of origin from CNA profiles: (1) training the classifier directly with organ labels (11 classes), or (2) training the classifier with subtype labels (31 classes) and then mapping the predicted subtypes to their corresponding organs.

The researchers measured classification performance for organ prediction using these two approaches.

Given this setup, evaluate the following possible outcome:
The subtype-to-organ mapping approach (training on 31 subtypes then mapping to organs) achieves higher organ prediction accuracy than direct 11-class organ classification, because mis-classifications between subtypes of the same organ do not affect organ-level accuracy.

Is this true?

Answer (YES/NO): YES